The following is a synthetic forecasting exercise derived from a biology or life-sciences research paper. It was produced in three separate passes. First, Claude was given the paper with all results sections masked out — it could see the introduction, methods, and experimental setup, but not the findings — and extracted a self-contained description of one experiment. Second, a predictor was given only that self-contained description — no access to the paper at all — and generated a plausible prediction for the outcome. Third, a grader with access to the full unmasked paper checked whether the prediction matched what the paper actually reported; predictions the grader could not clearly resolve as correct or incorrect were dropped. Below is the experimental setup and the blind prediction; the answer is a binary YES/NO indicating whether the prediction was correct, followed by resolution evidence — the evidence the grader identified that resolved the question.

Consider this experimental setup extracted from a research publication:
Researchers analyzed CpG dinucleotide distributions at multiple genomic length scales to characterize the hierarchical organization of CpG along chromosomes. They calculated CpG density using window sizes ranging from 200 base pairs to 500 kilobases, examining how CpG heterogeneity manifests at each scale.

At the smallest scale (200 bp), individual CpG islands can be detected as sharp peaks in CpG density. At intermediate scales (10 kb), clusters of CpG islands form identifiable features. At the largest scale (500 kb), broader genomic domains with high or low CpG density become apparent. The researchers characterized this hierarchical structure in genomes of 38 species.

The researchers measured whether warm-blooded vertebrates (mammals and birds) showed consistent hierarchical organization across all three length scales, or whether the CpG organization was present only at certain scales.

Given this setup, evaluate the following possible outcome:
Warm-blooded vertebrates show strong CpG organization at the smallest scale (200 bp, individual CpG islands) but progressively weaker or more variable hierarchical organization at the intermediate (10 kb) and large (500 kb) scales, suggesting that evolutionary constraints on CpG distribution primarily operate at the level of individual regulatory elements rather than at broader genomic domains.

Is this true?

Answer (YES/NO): NO